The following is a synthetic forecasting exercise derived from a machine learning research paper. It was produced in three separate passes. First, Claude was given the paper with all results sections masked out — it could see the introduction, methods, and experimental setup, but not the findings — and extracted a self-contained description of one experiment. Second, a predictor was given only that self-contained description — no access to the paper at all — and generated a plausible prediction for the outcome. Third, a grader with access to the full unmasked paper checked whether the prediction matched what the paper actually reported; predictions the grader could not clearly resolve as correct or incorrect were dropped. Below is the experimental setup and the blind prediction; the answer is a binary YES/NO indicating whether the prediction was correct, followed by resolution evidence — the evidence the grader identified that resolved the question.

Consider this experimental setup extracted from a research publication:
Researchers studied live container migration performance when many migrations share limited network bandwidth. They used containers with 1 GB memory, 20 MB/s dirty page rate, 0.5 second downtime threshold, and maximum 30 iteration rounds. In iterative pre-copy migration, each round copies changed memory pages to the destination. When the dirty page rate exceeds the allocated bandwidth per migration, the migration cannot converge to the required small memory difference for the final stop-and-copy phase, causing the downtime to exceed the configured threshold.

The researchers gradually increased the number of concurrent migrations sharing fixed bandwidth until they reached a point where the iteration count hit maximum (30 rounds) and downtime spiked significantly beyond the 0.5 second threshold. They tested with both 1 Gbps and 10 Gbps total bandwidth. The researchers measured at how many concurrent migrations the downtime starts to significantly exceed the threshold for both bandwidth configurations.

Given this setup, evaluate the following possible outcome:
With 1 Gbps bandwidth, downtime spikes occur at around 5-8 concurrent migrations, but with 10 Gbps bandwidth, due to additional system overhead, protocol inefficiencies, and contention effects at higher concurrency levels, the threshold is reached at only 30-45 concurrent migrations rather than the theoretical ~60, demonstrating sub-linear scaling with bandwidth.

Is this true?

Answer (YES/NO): NO